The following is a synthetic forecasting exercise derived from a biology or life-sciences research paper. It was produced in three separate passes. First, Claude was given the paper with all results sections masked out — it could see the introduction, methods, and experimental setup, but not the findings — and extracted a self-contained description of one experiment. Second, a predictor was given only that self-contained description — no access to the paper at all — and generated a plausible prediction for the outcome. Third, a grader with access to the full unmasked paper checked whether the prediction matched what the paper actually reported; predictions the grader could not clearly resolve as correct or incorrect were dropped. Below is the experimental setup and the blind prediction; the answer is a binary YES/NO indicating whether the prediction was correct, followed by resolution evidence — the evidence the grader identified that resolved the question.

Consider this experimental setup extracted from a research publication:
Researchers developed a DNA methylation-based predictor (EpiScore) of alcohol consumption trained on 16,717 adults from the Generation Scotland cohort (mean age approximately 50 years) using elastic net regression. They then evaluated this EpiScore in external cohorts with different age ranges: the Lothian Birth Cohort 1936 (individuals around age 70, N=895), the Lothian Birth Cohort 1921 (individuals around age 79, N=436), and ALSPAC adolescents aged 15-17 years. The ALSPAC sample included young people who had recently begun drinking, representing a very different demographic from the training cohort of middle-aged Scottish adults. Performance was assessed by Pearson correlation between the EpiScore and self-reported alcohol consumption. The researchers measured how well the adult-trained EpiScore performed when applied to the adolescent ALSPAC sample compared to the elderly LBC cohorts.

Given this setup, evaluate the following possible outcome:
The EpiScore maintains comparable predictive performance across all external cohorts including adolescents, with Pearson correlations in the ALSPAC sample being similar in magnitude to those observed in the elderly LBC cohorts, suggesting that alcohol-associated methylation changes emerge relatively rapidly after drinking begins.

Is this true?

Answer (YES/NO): NO